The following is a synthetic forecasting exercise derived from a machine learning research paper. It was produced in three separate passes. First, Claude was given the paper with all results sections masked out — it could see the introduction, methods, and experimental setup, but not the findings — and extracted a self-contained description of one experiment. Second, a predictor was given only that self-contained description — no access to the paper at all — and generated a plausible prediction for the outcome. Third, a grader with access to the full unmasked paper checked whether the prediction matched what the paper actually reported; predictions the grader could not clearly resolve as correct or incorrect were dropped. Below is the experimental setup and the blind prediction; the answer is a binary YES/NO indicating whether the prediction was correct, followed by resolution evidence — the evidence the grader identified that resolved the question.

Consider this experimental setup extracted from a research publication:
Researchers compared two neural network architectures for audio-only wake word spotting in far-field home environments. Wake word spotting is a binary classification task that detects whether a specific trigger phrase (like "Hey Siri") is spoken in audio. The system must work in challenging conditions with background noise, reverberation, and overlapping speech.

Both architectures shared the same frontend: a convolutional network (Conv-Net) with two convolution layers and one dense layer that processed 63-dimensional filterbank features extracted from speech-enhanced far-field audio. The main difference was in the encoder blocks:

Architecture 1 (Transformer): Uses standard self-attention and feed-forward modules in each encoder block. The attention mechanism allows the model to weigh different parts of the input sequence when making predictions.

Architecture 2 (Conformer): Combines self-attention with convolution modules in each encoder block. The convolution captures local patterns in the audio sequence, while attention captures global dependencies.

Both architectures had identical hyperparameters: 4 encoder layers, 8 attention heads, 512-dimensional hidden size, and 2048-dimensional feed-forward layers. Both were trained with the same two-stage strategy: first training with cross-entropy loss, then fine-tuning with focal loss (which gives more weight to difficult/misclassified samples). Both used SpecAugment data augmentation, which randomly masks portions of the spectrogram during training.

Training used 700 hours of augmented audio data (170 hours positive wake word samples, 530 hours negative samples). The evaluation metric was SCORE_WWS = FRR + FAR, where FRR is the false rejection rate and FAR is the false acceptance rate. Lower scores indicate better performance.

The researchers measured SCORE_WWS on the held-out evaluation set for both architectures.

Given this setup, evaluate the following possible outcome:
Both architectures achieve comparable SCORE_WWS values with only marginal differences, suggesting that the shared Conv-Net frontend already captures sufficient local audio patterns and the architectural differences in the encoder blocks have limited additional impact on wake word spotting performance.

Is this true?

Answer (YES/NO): NO